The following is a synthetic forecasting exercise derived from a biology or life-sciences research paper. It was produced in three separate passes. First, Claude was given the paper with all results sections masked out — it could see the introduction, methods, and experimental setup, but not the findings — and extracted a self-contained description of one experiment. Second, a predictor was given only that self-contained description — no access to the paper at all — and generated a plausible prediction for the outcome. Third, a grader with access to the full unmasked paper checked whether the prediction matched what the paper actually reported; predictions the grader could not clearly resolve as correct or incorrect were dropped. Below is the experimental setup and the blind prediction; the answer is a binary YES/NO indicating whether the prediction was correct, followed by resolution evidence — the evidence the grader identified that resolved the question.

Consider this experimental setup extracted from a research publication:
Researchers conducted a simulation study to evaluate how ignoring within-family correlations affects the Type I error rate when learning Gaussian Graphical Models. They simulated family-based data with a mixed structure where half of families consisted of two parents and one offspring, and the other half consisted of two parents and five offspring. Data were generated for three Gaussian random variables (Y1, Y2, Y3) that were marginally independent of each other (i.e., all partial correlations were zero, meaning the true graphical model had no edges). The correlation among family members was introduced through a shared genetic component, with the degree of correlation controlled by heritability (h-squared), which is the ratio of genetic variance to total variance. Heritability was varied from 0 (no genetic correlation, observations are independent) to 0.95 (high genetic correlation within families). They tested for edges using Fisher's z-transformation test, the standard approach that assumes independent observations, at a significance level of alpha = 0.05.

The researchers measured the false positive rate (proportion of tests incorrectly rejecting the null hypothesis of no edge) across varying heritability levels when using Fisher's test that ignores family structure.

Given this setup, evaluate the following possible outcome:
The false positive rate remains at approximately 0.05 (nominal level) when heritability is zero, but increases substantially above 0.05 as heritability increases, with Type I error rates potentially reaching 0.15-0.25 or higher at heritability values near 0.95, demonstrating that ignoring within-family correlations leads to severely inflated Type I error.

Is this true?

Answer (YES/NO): YES